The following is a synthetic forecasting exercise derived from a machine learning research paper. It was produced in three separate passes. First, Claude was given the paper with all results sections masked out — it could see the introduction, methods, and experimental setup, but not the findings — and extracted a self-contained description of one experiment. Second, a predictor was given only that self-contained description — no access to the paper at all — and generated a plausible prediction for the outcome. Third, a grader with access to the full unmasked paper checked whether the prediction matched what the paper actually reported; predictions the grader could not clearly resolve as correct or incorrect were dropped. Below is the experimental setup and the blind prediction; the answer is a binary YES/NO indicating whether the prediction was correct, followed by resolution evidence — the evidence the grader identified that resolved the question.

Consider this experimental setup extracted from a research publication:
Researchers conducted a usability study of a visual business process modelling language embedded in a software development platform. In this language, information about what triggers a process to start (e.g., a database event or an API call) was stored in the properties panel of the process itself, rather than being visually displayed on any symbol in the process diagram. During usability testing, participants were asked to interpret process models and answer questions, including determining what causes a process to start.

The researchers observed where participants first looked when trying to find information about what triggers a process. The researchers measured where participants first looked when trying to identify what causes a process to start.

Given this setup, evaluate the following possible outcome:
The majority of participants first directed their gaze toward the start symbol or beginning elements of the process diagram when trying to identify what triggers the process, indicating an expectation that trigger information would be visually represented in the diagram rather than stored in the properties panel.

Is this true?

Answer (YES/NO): YES